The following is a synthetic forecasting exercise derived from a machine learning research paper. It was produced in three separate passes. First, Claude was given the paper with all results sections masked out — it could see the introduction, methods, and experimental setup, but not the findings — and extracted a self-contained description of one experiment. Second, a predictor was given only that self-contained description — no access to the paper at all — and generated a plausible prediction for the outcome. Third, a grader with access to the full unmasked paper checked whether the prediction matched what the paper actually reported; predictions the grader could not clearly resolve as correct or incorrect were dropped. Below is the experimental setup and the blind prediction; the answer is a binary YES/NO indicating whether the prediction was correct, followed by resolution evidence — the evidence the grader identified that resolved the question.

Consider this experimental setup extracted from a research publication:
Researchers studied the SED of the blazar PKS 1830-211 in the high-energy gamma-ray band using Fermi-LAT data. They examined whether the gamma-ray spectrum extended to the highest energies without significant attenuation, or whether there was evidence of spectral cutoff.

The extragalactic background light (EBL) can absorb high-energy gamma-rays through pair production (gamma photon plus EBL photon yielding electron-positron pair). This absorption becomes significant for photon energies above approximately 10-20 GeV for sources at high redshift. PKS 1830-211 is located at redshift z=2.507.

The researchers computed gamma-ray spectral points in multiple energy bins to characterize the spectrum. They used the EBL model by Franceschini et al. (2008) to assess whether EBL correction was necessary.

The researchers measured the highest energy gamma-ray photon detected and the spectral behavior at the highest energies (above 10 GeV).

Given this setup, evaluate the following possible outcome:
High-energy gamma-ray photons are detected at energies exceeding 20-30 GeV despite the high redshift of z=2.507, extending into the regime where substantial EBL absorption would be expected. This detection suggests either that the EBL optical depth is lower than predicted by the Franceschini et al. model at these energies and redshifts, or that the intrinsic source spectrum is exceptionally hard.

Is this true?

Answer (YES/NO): NO